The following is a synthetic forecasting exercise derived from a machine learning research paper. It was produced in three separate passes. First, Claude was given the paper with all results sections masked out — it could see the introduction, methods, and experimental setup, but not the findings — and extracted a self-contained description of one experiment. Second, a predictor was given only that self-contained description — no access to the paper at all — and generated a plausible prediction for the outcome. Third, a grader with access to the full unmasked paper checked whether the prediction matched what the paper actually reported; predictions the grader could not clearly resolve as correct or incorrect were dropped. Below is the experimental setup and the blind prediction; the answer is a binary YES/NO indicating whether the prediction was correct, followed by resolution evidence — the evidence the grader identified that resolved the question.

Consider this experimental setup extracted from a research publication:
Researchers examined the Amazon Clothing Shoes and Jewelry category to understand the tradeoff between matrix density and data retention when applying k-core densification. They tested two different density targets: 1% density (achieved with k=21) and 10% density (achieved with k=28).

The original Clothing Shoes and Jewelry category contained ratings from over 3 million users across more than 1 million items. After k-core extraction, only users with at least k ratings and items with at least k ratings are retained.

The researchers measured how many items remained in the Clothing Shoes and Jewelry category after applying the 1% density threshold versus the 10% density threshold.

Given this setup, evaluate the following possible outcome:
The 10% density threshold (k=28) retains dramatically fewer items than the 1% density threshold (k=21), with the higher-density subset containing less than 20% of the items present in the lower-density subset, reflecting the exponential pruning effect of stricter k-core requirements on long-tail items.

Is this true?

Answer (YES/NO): YES